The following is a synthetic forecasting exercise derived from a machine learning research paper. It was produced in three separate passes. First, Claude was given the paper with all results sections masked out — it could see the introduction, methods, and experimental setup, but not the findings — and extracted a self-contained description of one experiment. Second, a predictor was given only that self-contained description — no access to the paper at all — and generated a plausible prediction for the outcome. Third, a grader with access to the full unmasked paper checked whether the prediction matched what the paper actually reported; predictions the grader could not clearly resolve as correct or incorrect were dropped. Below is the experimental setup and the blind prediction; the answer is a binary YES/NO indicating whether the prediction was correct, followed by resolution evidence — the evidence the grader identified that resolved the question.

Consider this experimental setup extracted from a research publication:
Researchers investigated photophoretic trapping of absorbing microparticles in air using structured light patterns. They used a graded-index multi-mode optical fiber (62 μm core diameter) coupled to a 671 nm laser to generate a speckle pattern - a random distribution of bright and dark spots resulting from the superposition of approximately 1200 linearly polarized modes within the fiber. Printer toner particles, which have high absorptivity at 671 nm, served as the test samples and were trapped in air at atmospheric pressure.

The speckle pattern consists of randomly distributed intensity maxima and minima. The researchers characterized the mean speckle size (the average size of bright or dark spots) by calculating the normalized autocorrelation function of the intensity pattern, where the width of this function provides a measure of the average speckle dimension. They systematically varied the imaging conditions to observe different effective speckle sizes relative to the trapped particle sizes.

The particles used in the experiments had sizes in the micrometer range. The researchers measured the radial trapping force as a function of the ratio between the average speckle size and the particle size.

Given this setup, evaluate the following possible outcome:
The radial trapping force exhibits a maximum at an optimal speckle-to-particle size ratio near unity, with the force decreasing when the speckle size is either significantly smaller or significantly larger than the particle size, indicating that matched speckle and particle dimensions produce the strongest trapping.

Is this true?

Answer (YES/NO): YES